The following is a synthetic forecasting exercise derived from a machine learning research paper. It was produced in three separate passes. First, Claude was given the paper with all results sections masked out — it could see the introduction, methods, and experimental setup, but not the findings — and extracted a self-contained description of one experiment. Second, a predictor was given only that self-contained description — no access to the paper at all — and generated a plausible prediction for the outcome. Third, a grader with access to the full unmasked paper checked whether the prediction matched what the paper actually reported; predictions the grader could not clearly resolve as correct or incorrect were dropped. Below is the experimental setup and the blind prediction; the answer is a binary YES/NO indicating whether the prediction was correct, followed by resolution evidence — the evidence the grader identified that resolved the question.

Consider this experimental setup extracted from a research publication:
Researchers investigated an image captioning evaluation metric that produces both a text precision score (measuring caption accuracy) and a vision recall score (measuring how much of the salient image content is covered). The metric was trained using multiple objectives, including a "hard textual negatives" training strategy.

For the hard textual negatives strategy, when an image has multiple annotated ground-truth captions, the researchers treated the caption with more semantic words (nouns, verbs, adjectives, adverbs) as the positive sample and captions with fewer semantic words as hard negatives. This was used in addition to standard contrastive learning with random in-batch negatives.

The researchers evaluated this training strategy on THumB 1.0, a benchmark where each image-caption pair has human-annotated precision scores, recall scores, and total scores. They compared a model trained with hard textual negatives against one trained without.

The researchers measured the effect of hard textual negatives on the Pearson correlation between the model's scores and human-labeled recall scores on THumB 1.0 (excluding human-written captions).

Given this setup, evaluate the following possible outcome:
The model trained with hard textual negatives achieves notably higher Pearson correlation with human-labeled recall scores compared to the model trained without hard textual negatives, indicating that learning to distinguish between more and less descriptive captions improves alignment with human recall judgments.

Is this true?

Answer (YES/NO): YES